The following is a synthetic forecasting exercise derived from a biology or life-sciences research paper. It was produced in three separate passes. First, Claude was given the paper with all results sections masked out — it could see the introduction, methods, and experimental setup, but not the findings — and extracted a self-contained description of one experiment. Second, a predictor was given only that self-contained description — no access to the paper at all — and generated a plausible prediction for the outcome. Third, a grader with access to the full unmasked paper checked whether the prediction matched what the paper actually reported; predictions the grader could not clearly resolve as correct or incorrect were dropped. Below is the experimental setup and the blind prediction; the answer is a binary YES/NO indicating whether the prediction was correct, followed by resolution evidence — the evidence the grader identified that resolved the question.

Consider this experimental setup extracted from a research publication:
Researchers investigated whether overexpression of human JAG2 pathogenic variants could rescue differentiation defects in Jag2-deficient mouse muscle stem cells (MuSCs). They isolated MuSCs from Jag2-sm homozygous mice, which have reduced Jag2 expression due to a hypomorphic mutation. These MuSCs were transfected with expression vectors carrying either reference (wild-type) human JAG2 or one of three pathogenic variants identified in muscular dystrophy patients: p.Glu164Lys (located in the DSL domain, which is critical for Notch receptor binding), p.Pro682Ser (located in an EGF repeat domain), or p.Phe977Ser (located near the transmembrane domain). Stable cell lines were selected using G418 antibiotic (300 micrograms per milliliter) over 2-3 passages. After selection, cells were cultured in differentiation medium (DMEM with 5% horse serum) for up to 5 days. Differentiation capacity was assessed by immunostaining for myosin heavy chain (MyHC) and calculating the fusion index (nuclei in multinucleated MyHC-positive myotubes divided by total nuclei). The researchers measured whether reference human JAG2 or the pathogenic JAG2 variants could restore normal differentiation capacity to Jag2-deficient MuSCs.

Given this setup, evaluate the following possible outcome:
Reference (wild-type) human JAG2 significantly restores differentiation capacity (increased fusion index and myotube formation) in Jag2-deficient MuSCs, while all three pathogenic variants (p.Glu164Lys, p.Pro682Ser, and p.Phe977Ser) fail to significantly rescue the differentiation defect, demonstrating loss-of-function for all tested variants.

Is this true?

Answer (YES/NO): YES